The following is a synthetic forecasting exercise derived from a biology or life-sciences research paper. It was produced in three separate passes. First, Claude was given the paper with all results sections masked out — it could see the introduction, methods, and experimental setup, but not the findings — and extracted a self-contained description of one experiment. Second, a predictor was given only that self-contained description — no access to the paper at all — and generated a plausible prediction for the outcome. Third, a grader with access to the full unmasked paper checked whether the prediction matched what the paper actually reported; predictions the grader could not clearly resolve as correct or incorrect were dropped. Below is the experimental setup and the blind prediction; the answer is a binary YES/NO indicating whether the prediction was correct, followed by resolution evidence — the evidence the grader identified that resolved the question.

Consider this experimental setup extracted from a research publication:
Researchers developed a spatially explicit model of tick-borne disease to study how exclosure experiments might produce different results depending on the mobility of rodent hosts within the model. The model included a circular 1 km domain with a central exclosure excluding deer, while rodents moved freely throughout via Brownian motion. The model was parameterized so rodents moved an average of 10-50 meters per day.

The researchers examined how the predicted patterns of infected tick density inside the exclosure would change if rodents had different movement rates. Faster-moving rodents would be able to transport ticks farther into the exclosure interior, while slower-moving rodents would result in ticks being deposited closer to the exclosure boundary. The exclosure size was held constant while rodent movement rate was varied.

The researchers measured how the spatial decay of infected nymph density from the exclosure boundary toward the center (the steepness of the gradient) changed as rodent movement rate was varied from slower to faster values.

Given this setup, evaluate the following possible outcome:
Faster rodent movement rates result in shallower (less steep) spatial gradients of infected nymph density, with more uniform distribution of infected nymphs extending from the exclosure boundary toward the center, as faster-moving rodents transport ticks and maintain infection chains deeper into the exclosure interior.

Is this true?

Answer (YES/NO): YES